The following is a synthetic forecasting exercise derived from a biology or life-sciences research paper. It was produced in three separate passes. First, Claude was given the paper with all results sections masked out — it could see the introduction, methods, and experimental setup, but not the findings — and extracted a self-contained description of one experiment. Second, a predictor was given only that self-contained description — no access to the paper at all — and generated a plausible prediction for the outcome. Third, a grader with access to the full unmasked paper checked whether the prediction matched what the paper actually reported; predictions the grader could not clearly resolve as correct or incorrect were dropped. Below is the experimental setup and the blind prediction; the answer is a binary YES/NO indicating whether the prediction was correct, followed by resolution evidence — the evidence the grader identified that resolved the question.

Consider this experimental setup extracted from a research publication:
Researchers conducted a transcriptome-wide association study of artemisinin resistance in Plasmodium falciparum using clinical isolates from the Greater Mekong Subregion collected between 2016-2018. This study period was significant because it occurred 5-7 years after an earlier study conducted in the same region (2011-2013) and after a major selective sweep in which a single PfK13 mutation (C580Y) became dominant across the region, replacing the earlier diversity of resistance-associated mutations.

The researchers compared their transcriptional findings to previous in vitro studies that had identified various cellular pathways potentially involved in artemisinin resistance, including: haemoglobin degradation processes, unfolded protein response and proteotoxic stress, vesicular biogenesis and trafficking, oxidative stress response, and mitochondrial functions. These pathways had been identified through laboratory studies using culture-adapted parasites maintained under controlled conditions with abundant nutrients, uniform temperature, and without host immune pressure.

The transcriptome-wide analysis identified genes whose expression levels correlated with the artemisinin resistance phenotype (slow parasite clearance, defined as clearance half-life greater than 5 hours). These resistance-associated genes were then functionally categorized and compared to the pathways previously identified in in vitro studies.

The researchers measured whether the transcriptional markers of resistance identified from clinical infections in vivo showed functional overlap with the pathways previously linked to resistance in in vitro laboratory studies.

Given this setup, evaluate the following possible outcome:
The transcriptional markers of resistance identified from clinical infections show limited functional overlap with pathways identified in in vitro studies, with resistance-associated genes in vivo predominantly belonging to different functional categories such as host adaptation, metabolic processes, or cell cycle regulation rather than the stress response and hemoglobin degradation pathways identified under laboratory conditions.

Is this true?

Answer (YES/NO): NO